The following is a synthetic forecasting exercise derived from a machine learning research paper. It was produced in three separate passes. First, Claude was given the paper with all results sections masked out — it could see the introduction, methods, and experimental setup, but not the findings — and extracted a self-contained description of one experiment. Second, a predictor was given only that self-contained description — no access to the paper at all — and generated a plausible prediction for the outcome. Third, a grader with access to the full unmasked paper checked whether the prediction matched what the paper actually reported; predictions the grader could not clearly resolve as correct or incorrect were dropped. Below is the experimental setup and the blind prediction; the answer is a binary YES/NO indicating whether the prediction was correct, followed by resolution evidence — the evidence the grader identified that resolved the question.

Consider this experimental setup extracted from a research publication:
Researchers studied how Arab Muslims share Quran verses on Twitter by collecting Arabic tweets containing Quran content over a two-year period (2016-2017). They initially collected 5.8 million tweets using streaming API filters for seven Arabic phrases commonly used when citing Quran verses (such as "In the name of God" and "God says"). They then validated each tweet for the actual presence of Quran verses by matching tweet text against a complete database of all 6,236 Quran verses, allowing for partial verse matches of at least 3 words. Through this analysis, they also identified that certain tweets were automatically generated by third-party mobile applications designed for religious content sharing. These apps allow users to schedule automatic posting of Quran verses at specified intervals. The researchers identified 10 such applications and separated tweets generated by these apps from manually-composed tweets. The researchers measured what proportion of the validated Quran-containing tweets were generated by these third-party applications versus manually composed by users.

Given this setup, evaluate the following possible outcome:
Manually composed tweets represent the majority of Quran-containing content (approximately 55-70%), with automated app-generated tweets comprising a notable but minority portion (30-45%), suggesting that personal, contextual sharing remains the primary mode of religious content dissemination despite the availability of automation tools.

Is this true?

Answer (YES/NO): NO